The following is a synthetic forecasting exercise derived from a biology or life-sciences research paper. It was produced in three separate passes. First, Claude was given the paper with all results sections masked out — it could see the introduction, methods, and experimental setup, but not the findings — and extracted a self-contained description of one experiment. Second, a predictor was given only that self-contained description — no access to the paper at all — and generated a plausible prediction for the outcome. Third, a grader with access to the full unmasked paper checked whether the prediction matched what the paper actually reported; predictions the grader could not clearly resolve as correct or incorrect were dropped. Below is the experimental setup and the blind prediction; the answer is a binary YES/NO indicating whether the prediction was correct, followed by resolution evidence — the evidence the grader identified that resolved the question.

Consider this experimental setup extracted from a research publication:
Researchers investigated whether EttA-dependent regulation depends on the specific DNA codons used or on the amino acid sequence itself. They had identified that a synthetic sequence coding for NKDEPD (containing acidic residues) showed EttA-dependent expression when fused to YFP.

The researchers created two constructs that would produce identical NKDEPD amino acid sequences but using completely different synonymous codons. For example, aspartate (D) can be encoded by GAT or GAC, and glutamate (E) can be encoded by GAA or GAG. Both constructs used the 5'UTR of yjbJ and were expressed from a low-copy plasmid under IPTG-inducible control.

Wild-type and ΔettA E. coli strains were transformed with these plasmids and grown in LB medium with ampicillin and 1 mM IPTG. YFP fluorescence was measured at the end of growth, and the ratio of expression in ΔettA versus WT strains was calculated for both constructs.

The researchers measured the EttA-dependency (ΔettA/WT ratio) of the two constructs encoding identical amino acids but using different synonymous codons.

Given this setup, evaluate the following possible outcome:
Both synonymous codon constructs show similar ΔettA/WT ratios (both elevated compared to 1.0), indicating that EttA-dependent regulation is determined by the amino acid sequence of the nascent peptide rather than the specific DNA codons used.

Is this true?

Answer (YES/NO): NO